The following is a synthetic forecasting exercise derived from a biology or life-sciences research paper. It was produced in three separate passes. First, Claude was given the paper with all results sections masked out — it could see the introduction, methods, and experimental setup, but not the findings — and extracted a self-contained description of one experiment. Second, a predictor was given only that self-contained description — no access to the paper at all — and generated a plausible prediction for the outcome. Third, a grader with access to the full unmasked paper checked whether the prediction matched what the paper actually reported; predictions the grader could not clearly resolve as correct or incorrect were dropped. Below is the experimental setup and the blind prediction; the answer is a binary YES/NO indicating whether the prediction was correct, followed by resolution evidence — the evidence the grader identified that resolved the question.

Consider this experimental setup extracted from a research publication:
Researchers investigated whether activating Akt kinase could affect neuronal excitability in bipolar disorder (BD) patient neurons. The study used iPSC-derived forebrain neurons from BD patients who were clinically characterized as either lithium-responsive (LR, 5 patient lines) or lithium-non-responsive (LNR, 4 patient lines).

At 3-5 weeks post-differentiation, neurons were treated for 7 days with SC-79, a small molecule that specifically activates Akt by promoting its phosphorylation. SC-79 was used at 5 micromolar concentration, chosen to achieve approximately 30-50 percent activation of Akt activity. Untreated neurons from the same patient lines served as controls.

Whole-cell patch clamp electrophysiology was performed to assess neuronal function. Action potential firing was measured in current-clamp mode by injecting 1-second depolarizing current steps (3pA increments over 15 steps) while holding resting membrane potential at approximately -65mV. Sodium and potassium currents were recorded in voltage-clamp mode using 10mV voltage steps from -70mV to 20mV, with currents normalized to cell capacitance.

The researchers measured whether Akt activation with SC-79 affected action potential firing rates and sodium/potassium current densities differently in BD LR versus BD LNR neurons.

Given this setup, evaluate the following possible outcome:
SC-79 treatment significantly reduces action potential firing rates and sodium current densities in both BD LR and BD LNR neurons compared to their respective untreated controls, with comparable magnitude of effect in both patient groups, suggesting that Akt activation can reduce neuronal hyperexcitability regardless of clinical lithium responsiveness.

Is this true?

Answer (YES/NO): NO